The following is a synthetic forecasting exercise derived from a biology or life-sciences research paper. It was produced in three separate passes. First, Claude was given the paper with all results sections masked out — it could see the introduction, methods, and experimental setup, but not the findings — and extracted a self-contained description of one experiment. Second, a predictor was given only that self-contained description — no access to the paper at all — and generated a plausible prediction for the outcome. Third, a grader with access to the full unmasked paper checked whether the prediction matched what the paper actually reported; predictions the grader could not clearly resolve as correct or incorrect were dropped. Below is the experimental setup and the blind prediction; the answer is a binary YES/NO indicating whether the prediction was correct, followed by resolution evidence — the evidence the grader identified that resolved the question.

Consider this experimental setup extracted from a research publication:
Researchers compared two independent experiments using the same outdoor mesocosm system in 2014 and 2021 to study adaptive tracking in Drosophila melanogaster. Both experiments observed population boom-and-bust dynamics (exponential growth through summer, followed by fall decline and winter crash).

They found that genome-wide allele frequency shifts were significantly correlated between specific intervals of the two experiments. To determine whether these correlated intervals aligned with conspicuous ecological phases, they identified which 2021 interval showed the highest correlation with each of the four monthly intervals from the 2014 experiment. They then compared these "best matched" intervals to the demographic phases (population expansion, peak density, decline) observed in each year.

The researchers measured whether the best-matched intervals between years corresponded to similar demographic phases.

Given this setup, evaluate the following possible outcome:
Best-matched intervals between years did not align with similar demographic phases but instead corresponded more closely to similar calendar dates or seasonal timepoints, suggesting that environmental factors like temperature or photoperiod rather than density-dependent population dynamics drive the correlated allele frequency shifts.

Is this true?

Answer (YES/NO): NO